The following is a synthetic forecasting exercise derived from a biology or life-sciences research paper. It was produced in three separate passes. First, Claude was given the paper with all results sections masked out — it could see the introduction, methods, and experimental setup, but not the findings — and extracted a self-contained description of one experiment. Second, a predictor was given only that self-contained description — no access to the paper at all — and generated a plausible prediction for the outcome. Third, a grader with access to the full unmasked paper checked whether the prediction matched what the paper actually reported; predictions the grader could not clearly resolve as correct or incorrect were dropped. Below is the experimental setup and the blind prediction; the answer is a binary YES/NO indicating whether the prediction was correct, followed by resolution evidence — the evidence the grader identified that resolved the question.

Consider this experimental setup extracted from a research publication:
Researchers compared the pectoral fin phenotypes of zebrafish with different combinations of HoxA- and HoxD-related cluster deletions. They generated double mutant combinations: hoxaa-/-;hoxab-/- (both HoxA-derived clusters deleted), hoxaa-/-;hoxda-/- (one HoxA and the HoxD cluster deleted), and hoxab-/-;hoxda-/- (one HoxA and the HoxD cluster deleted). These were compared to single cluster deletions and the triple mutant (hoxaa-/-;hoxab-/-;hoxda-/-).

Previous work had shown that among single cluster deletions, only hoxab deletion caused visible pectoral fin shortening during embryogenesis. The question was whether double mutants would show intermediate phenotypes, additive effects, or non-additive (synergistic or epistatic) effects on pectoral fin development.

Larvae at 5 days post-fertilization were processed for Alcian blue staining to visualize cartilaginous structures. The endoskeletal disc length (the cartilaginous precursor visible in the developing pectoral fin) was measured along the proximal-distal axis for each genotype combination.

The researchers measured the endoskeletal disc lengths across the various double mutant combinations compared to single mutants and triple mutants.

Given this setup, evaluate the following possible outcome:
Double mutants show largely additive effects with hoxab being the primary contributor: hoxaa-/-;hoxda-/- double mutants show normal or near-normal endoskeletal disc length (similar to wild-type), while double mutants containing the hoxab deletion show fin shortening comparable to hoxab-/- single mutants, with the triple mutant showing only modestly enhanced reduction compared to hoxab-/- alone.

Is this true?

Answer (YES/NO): NO